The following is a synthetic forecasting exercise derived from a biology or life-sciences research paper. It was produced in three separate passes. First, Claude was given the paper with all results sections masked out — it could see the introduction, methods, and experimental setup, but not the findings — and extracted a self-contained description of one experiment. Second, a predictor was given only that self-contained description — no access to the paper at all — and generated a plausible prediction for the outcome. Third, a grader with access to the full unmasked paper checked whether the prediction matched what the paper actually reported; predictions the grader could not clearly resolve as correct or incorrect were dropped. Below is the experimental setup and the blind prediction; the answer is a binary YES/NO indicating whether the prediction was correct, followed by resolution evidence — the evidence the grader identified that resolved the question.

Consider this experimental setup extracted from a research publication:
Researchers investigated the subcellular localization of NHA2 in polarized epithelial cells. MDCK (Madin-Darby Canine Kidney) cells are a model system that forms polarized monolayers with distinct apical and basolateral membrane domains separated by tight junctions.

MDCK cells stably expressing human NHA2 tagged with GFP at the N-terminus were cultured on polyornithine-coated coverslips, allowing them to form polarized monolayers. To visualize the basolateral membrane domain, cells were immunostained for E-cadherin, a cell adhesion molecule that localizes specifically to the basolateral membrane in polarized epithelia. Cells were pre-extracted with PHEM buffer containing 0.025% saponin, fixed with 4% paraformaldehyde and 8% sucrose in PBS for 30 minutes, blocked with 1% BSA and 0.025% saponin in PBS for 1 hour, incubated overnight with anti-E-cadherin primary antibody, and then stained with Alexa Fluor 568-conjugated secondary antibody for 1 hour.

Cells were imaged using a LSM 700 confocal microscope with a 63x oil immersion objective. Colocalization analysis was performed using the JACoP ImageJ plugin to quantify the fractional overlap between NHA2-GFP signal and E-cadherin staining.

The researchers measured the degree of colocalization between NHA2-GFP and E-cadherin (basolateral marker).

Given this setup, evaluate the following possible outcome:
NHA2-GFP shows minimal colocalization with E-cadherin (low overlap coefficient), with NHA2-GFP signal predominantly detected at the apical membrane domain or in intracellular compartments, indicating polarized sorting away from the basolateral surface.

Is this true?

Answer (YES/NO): NO